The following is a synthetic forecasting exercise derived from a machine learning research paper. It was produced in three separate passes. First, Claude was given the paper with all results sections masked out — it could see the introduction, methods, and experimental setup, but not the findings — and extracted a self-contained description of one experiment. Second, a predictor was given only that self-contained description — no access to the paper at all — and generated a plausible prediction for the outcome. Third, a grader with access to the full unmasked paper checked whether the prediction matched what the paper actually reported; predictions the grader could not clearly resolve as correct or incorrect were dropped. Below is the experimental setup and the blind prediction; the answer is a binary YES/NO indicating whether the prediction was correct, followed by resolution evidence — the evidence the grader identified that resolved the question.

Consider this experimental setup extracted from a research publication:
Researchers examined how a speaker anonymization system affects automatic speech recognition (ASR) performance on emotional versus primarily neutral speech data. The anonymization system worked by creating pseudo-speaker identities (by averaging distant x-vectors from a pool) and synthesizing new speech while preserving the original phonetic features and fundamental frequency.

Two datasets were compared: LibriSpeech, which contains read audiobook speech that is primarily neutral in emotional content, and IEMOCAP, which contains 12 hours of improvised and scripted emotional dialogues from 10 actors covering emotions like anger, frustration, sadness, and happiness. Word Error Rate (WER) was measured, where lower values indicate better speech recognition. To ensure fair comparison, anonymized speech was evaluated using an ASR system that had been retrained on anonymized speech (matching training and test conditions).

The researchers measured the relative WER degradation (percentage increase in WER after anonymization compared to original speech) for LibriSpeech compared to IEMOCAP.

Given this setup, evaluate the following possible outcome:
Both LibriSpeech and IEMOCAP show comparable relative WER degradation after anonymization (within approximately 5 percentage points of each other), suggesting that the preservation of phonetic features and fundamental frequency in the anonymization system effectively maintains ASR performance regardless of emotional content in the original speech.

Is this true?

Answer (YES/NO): YES